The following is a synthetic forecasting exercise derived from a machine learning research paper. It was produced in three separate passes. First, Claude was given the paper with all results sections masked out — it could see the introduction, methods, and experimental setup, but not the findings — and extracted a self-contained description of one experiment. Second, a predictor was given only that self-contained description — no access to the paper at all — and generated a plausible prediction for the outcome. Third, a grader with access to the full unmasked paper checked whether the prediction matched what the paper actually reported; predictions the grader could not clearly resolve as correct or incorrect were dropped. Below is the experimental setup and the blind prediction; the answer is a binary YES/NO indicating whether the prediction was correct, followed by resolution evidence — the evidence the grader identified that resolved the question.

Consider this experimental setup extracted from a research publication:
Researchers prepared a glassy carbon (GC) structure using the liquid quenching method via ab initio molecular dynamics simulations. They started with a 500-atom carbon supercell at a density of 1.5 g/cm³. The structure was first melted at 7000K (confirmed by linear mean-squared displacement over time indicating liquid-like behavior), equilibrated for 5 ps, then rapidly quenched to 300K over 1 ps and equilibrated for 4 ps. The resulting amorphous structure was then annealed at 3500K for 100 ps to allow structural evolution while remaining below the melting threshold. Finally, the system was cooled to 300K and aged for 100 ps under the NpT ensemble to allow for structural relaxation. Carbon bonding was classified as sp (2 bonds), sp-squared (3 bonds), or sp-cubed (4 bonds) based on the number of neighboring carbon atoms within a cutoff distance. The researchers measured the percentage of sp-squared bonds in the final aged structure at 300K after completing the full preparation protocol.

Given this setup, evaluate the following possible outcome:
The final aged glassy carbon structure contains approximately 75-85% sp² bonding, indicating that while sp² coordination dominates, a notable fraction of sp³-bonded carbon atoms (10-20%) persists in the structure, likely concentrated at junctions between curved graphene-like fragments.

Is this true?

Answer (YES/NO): NO